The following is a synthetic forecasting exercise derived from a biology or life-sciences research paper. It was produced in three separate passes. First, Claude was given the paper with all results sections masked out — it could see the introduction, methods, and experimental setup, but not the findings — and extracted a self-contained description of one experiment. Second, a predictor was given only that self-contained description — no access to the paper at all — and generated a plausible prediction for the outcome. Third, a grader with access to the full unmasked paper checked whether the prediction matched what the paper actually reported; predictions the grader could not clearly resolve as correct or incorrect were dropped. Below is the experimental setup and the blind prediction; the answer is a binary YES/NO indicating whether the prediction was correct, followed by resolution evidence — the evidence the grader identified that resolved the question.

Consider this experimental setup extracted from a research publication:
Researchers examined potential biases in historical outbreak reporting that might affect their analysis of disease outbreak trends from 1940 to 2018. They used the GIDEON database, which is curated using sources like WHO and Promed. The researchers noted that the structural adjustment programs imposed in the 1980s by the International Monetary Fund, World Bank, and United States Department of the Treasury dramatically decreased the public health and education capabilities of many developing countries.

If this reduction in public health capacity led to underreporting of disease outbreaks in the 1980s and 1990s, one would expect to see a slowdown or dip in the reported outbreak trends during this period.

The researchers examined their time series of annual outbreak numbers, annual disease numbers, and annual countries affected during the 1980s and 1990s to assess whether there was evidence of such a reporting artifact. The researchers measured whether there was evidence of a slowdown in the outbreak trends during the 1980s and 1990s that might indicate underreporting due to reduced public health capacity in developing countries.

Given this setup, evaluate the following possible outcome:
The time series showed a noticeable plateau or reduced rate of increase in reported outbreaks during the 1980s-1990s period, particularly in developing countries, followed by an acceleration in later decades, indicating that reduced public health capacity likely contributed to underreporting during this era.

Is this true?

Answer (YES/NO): NO